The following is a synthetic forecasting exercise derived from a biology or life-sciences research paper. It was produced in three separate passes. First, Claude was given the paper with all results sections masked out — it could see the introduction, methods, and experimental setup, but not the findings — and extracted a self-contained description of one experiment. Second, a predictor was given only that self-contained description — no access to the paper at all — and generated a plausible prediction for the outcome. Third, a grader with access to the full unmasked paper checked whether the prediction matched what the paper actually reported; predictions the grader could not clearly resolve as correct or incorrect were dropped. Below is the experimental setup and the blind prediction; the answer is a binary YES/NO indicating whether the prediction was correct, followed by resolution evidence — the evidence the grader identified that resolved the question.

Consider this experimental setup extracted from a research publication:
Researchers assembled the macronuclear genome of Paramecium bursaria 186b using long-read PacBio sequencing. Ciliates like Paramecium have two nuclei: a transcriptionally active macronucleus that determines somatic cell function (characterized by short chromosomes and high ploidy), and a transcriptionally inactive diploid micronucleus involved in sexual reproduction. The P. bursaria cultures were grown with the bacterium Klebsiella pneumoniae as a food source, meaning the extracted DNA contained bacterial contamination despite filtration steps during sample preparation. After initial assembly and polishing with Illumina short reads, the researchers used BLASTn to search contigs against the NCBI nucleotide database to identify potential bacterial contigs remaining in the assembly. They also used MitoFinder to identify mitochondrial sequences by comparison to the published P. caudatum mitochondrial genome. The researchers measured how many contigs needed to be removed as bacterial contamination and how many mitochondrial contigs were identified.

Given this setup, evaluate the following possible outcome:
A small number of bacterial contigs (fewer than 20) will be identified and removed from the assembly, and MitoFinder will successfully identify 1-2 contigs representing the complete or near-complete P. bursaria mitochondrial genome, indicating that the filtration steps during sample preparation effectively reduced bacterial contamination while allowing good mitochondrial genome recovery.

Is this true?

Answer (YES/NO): NO